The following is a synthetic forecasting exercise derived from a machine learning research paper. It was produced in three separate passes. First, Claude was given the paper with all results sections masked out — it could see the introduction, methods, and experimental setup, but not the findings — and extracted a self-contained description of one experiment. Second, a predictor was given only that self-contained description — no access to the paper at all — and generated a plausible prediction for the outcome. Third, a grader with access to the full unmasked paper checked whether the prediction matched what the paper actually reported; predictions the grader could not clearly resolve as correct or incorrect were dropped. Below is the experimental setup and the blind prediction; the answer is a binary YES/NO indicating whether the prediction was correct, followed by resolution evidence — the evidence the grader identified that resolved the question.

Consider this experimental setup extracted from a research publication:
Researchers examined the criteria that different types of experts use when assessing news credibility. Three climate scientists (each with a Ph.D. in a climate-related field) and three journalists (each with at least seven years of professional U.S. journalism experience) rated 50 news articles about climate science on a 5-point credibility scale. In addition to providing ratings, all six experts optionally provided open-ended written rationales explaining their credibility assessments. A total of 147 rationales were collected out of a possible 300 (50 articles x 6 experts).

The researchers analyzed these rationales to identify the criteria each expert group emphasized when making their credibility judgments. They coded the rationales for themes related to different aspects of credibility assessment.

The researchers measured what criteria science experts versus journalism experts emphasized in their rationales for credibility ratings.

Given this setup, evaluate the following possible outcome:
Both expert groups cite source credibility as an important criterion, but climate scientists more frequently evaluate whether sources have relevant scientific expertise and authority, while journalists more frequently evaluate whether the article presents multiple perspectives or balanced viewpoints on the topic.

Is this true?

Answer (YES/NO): NO